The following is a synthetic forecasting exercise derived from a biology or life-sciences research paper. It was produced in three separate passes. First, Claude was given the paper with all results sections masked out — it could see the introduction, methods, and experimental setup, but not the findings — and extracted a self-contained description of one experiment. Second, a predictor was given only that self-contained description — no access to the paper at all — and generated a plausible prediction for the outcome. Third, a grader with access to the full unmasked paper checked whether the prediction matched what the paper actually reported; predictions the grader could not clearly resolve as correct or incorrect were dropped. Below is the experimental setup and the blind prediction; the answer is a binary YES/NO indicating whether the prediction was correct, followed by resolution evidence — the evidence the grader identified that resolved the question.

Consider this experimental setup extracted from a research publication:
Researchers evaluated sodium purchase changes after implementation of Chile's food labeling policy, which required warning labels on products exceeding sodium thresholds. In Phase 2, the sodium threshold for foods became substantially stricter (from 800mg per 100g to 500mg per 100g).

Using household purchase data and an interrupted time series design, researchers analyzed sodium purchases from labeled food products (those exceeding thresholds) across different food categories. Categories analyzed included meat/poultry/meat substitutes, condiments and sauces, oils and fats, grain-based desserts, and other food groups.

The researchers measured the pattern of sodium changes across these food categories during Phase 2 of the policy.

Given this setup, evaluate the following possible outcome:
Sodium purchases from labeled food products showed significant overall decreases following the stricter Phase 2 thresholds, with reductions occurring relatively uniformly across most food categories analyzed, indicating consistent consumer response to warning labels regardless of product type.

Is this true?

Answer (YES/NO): NO